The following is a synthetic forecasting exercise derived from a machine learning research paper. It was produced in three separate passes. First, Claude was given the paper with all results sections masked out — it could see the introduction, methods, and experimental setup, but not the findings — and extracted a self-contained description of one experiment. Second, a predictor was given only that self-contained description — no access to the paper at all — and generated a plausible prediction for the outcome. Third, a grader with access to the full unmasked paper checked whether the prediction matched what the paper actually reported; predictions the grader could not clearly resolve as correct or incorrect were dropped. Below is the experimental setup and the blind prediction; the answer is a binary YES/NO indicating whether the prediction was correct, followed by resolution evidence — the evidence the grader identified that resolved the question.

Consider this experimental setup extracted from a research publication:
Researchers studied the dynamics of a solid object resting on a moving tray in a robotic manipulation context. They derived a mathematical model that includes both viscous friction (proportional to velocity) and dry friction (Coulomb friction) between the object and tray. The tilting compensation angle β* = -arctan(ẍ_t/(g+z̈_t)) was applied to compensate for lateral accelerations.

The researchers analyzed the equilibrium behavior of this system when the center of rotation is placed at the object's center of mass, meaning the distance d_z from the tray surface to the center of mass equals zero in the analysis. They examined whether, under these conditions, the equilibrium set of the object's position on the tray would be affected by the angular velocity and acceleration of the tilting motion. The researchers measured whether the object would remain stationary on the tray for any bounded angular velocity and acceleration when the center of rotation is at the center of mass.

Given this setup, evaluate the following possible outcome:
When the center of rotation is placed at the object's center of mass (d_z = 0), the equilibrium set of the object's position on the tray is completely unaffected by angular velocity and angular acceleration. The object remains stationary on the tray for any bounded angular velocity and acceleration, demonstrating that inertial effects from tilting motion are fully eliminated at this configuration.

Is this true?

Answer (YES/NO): YES